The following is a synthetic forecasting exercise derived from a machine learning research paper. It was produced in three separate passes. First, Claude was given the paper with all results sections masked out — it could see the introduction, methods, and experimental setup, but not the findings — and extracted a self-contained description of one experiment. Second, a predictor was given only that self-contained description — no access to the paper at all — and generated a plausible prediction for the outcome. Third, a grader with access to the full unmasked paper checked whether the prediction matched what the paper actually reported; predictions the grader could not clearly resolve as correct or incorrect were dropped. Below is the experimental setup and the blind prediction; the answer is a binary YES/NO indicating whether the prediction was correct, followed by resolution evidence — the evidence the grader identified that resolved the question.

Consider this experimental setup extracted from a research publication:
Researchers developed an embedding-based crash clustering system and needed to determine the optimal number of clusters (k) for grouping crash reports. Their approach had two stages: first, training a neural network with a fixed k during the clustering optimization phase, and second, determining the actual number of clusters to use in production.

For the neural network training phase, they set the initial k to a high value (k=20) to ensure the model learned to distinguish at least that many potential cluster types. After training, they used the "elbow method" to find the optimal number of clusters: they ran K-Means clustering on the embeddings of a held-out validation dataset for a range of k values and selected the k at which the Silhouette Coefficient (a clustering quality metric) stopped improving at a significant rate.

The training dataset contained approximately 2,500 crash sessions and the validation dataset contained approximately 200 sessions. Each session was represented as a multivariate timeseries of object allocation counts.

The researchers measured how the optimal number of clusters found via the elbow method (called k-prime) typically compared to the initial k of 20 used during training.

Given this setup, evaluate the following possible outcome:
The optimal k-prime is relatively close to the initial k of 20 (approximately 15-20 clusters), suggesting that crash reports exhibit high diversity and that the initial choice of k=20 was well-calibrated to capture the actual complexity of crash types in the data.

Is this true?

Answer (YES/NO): NO